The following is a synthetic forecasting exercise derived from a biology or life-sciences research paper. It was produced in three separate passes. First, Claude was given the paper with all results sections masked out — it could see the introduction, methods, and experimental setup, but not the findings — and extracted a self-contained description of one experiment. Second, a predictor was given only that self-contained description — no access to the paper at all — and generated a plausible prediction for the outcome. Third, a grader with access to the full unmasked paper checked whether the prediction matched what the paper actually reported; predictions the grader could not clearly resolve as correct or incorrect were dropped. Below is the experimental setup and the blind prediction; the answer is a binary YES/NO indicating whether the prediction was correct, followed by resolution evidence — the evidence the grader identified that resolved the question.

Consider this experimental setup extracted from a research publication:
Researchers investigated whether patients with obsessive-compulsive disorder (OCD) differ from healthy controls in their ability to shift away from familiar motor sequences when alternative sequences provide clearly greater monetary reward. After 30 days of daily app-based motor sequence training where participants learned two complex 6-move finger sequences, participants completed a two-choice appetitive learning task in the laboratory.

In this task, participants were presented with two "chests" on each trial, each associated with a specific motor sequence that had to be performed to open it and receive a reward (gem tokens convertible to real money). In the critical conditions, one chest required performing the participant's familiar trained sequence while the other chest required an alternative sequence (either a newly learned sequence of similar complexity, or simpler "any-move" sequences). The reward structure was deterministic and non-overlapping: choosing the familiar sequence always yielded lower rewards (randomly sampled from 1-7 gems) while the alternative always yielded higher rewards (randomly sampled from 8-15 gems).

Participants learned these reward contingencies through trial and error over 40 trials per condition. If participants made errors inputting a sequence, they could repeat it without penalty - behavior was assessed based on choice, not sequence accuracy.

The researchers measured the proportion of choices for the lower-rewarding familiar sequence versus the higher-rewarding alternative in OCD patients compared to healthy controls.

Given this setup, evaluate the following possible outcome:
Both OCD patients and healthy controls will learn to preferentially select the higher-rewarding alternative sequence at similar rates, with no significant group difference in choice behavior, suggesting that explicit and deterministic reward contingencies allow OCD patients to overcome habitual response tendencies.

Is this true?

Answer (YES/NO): YES